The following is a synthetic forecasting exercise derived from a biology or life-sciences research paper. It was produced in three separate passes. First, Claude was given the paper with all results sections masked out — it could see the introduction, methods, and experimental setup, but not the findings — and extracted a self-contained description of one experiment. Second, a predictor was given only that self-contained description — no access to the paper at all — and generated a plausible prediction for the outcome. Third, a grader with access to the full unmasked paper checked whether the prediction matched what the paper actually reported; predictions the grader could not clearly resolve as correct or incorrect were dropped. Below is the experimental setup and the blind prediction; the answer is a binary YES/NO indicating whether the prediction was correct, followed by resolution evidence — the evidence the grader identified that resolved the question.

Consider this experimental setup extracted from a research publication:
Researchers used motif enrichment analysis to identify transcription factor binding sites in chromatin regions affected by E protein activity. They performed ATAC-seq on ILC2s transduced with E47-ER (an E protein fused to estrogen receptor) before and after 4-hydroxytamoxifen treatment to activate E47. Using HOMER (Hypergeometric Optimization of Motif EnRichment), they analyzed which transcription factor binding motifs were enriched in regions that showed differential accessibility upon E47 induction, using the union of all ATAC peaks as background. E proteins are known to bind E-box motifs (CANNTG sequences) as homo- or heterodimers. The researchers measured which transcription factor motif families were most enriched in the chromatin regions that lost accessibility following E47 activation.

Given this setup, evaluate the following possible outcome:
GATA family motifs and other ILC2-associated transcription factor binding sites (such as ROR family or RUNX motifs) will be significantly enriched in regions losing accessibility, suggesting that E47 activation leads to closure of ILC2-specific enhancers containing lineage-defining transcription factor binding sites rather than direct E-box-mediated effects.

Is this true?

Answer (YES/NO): YES